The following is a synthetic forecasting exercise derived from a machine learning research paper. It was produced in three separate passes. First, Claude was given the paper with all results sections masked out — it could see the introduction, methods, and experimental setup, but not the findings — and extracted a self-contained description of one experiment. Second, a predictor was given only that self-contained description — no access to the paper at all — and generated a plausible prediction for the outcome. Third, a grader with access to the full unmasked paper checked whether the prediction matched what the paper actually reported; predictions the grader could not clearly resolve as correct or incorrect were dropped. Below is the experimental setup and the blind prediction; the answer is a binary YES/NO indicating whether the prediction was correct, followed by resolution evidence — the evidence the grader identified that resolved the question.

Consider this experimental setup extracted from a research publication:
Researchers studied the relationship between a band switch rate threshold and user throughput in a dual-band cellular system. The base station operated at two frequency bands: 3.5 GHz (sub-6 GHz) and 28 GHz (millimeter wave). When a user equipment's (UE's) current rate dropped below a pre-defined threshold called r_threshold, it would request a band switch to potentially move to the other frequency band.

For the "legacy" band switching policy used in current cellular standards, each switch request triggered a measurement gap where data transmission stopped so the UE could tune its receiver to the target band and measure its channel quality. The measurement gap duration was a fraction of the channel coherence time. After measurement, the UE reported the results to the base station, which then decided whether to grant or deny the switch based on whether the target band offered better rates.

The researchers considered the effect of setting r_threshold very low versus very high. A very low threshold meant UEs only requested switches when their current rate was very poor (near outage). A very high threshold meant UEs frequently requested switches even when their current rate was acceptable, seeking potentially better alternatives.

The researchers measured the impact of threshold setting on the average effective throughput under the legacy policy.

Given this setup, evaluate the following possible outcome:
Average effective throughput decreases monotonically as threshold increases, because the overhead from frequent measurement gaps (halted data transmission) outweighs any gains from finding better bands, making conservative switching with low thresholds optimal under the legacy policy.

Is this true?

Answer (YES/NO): YES